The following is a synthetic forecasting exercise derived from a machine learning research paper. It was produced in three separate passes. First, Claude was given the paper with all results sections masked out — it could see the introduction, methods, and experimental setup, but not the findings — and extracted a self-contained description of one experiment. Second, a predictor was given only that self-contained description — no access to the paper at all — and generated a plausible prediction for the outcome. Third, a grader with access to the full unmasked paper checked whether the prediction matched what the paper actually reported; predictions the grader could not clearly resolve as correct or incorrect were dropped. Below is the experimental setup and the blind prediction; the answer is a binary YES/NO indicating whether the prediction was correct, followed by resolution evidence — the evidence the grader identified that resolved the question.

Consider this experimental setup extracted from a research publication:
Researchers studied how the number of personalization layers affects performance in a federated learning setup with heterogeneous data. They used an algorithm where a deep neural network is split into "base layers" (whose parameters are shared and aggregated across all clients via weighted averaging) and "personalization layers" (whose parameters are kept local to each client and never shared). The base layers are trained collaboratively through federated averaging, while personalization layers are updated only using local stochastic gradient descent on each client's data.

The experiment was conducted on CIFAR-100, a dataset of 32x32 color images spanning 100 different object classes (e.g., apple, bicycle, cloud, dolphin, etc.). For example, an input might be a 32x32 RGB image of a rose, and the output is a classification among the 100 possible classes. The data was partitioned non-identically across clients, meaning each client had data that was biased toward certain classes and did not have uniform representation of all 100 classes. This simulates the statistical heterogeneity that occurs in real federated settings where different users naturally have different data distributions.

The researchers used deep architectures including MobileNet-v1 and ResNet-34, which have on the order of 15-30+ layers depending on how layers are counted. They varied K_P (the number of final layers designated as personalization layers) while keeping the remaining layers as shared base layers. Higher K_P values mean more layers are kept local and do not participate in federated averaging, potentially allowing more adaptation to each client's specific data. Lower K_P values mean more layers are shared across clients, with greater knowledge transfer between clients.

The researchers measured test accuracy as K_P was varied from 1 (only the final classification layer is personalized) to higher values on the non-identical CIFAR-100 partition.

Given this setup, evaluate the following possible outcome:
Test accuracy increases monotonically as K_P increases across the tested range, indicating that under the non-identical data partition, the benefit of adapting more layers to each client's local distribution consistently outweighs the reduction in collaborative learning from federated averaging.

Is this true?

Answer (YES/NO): NO